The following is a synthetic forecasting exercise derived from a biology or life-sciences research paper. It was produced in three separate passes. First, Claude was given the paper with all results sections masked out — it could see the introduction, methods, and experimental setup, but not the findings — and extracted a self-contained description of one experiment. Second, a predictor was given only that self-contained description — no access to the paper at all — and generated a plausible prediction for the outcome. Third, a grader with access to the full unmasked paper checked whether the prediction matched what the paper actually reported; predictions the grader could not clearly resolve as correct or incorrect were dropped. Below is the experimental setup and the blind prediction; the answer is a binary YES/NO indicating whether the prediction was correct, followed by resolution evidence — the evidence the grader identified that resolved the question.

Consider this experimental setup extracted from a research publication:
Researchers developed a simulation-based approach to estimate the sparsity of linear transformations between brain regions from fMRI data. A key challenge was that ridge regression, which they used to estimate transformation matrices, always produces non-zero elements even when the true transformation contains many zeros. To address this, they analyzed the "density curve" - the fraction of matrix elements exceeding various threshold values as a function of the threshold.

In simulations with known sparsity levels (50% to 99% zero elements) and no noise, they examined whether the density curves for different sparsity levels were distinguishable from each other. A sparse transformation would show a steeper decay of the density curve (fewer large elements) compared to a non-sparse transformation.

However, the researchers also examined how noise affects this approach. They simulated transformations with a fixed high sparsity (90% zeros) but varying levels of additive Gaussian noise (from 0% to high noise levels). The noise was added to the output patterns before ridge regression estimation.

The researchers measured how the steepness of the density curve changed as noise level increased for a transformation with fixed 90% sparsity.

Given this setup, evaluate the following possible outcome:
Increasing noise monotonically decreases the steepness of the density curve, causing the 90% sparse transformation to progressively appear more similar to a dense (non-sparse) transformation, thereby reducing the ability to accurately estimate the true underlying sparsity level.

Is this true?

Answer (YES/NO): YES